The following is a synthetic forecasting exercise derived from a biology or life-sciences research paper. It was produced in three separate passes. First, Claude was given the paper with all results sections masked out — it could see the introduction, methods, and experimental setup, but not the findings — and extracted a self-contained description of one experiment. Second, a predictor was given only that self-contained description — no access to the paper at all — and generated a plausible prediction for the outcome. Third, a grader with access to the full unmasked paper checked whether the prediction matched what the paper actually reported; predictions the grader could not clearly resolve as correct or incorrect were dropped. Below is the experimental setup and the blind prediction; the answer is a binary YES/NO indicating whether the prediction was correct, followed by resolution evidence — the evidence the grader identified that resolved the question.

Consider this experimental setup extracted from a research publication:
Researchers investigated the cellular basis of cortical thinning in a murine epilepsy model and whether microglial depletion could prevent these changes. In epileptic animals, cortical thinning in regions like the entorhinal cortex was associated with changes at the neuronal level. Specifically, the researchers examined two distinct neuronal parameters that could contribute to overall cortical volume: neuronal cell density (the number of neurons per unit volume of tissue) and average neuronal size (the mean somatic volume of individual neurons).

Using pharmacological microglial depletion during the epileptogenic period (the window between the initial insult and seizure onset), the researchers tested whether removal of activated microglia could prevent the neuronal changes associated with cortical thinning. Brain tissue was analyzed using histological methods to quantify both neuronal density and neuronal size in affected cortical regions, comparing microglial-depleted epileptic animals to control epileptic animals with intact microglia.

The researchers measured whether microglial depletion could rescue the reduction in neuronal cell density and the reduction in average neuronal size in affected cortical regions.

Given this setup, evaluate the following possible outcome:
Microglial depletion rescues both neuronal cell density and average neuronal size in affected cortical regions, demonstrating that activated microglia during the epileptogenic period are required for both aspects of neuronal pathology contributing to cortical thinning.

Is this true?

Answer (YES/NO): NO